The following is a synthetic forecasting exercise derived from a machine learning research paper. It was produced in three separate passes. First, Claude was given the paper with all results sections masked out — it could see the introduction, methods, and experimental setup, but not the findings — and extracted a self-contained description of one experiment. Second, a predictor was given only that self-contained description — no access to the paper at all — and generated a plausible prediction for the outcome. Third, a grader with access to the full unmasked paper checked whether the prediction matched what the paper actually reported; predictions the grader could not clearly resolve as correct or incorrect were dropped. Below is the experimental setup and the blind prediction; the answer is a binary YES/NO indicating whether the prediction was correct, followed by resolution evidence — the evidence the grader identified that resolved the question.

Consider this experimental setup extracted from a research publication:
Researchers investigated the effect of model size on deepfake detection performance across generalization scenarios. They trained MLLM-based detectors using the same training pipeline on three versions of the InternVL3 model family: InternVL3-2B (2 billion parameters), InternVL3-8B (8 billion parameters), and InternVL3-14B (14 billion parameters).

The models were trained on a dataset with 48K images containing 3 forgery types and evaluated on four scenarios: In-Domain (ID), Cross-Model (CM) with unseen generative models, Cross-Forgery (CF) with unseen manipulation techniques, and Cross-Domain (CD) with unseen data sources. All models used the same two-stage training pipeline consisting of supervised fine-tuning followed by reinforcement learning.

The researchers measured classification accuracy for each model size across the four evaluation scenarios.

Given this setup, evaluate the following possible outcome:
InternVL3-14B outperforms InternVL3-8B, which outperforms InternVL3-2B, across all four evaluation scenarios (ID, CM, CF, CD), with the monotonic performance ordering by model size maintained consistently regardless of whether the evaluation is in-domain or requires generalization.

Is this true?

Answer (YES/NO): NO